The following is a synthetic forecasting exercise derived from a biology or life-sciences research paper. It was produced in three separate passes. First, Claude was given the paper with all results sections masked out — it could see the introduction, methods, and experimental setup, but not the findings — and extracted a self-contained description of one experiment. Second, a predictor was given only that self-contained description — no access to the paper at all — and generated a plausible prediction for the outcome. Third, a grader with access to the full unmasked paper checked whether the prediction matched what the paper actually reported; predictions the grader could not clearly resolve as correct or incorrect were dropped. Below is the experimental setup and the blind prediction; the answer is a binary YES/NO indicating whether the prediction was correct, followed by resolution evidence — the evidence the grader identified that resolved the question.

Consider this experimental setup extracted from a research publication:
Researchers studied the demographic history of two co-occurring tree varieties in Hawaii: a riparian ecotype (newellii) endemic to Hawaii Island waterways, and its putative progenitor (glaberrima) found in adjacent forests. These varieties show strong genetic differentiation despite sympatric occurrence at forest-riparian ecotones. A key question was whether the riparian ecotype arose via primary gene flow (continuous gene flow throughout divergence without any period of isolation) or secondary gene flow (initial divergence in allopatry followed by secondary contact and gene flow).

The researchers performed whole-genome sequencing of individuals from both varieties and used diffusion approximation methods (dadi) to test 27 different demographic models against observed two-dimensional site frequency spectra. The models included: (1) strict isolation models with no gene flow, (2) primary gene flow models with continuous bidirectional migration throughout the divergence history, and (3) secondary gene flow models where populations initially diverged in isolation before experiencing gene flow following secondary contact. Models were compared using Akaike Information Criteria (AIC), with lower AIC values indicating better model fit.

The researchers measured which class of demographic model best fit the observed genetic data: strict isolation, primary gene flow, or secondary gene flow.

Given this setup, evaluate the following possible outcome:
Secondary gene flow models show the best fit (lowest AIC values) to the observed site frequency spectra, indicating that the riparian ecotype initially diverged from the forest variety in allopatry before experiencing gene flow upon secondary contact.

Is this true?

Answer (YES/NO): NO